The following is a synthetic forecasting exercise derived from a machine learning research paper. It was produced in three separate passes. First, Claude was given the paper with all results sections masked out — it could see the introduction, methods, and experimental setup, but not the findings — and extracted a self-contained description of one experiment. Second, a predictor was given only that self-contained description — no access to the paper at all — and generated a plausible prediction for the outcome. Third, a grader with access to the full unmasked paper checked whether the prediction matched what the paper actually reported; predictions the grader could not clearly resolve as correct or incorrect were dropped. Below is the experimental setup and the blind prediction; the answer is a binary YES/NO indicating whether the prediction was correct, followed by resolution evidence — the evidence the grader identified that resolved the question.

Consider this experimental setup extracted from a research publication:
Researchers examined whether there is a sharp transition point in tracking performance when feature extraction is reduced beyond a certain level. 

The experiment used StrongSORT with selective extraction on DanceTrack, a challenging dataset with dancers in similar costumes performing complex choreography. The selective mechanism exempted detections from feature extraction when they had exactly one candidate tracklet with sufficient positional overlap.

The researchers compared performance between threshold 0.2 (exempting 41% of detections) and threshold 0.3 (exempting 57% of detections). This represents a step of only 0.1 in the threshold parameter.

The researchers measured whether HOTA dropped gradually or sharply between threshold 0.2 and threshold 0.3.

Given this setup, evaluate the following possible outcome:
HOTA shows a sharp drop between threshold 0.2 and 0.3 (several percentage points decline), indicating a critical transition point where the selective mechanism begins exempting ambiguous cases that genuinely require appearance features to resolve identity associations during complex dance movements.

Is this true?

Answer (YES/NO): NO